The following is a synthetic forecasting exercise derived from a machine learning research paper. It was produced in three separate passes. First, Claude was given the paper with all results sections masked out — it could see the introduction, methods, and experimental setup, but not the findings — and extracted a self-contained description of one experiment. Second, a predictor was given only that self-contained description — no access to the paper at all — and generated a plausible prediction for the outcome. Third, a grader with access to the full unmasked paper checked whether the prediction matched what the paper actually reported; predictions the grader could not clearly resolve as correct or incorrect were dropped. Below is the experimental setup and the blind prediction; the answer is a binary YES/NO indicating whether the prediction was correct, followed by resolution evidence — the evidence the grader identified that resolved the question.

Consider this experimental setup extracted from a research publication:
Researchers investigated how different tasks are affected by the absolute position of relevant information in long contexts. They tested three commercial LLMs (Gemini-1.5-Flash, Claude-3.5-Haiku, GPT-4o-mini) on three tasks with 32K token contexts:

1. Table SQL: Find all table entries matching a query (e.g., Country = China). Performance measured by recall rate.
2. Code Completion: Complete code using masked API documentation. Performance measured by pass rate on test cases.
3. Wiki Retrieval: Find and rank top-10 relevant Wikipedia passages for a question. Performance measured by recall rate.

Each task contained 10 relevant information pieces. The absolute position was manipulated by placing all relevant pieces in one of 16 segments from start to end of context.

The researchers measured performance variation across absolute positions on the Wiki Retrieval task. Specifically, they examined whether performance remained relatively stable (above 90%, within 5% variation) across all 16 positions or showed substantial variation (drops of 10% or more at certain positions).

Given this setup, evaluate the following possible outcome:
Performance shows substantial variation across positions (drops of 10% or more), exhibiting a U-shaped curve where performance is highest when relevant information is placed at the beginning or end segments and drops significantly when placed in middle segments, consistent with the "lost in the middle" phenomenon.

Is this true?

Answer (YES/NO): NO